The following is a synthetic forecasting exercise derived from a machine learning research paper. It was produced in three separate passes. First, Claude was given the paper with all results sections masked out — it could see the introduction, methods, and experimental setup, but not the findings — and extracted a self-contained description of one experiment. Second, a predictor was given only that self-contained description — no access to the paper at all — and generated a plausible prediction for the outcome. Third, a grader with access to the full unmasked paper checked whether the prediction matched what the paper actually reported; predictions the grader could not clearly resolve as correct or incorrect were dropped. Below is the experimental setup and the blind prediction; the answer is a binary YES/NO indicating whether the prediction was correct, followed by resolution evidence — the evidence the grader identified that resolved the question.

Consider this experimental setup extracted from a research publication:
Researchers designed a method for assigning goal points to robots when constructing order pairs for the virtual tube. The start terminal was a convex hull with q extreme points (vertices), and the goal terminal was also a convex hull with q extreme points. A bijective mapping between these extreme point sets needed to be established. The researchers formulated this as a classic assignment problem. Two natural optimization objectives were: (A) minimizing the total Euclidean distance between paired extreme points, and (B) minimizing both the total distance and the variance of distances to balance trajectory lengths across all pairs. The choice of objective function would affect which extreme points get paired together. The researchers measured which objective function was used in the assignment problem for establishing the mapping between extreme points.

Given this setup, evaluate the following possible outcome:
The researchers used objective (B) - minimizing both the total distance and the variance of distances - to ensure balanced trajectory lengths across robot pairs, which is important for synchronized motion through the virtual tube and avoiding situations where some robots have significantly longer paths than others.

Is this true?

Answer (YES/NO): YES